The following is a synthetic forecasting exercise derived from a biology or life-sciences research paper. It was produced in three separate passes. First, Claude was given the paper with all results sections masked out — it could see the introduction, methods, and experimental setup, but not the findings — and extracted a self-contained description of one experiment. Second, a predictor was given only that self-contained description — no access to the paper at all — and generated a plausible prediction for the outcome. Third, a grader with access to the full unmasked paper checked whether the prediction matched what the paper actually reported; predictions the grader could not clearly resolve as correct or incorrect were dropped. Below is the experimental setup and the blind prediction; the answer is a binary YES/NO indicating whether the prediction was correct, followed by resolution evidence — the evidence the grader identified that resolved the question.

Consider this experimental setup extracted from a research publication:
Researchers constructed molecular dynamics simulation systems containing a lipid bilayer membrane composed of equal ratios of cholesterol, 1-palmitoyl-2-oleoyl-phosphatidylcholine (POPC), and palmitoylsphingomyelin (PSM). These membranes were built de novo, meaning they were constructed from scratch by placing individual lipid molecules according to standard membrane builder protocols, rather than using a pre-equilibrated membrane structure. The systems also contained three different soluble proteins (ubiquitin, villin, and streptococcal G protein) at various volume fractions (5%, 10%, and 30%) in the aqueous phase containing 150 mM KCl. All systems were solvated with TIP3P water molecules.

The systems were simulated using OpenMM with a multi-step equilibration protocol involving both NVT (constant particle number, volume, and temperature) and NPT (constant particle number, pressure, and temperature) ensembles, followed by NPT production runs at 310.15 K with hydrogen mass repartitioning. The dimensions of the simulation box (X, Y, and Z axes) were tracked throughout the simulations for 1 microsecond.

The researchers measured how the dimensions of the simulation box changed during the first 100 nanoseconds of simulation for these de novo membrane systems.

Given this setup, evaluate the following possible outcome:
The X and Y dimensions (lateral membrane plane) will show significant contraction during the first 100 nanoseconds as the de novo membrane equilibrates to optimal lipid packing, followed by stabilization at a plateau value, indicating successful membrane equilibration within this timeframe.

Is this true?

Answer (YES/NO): NO